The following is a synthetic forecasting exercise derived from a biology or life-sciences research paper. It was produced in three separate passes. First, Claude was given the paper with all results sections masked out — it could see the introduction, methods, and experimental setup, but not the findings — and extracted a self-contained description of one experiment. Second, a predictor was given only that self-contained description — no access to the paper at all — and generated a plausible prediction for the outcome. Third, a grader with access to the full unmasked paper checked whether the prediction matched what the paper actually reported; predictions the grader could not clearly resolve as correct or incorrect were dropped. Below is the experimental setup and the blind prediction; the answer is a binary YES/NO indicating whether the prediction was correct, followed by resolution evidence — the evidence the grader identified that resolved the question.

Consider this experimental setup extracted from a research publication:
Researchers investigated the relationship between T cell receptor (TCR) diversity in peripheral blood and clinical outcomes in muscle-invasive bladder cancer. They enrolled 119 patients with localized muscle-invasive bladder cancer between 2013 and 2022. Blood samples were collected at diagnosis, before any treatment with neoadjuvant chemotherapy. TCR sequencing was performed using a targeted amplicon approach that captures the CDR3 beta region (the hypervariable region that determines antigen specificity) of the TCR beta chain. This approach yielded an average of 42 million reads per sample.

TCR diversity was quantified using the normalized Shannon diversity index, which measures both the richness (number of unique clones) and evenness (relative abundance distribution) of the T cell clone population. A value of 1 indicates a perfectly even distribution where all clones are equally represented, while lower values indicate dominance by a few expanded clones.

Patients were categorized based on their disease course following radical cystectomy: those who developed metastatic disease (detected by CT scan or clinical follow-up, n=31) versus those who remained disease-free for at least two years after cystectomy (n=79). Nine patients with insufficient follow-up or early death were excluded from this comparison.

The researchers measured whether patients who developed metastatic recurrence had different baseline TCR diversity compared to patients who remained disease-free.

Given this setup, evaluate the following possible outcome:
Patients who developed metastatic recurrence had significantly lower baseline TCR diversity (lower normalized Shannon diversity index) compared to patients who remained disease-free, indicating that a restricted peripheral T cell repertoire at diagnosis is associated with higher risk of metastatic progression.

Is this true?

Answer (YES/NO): YES